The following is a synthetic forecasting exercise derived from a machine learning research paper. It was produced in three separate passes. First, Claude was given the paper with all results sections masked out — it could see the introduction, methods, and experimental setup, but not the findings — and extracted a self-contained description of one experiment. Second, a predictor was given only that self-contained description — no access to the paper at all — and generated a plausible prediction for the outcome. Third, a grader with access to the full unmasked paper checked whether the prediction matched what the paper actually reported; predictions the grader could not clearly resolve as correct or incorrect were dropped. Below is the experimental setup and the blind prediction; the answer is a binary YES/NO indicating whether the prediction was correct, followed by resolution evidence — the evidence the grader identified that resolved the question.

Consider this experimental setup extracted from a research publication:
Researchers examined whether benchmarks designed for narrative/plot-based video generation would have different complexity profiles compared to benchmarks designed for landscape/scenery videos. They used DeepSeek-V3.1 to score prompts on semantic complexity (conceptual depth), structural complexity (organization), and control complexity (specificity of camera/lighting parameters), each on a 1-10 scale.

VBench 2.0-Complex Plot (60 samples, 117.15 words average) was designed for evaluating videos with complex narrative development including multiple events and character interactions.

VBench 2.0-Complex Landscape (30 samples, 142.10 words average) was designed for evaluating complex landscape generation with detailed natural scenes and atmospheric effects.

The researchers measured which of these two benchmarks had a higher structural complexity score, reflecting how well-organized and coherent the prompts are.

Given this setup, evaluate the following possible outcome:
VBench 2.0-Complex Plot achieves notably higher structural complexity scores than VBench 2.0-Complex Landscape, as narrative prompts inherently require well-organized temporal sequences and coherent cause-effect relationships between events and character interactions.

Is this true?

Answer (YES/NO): NO